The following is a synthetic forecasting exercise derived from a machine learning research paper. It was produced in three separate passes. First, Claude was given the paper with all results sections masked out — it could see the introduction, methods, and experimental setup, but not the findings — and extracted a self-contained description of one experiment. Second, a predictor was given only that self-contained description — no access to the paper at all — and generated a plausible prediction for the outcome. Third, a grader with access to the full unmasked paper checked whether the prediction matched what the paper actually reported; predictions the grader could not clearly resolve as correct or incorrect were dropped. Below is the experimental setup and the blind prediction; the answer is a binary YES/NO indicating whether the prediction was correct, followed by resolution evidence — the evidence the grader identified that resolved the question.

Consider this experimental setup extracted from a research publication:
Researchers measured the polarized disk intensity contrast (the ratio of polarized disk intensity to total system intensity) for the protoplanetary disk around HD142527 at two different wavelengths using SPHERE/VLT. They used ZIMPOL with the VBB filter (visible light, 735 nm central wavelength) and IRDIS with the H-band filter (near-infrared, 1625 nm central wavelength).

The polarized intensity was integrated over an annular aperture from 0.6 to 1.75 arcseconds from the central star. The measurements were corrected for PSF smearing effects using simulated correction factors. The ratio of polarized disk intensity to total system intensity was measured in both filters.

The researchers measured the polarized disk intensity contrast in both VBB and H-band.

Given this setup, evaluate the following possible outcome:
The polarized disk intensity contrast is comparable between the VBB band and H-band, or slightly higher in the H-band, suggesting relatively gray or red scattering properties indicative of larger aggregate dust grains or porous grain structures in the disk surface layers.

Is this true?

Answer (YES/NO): NO